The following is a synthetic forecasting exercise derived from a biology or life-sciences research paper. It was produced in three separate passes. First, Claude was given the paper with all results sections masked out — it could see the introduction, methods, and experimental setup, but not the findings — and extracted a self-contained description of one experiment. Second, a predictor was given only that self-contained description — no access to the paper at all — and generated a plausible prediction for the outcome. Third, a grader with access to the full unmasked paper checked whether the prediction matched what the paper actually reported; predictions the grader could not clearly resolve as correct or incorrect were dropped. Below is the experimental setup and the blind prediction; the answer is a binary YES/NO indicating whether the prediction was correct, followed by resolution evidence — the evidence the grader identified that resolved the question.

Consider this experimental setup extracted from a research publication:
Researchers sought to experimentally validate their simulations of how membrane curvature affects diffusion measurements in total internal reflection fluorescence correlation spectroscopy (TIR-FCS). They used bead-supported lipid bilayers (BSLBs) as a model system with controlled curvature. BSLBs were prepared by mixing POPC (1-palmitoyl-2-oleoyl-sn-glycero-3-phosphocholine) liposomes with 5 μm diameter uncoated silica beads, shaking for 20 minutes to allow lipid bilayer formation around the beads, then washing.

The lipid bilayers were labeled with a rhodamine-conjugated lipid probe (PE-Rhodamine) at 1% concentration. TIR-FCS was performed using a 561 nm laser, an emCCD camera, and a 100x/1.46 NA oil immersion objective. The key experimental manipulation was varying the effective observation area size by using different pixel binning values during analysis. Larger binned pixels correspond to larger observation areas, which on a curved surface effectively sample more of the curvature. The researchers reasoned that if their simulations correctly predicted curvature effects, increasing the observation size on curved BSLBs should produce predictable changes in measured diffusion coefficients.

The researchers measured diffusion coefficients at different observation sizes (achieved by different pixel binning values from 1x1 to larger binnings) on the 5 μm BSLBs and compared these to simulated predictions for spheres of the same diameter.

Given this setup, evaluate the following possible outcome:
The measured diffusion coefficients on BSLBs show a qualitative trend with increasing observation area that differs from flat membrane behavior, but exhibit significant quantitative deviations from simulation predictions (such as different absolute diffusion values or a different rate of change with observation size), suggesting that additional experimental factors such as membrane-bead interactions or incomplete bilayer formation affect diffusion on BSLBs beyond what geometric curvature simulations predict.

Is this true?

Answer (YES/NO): NO